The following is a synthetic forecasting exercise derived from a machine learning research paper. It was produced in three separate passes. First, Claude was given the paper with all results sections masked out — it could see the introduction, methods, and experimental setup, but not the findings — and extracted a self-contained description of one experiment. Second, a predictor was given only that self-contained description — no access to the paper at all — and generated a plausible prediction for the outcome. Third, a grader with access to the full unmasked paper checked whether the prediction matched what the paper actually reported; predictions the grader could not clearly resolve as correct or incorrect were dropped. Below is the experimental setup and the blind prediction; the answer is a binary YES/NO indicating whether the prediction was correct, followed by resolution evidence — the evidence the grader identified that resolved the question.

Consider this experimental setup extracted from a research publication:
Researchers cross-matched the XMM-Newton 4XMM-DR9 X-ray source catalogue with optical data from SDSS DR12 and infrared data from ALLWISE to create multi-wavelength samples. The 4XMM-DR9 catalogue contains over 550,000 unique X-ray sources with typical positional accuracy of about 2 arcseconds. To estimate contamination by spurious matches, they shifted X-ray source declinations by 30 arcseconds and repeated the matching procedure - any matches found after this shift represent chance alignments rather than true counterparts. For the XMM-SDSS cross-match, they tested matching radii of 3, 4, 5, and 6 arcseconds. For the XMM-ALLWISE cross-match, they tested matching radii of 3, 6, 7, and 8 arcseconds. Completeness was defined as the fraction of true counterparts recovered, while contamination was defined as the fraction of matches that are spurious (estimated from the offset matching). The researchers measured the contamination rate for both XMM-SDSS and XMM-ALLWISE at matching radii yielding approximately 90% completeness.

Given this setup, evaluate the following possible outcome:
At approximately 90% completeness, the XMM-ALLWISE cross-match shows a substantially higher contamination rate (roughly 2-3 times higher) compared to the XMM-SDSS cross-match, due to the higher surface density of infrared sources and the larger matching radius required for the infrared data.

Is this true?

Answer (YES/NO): NO